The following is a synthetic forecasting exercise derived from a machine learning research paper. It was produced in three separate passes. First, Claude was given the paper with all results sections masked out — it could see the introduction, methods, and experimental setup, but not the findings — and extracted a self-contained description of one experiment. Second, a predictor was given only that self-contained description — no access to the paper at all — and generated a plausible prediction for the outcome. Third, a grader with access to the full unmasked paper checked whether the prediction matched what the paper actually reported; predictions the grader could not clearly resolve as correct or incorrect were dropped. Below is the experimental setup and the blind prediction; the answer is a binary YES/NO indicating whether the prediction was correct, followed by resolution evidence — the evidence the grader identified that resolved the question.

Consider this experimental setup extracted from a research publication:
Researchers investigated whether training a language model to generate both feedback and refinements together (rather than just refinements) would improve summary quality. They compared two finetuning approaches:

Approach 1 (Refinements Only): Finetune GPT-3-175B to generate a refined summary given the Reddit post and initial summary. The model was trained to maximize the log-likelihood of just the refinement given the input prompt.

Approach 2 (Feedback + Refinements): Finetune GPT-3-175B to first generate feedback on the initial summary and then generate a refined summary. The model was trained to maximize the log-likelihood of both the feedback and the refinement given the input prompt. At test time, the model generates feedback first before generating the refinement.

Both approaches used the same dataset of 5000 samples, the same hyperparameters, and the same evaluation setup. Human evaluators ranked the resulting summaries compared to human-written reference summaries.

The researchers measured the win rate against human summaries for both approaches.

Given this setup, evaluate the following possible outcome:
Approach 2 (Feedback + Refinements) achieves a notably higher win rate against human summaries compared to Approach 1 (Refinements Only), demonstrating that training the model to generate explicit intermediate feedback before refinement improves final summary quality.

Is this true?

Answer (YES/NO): NO